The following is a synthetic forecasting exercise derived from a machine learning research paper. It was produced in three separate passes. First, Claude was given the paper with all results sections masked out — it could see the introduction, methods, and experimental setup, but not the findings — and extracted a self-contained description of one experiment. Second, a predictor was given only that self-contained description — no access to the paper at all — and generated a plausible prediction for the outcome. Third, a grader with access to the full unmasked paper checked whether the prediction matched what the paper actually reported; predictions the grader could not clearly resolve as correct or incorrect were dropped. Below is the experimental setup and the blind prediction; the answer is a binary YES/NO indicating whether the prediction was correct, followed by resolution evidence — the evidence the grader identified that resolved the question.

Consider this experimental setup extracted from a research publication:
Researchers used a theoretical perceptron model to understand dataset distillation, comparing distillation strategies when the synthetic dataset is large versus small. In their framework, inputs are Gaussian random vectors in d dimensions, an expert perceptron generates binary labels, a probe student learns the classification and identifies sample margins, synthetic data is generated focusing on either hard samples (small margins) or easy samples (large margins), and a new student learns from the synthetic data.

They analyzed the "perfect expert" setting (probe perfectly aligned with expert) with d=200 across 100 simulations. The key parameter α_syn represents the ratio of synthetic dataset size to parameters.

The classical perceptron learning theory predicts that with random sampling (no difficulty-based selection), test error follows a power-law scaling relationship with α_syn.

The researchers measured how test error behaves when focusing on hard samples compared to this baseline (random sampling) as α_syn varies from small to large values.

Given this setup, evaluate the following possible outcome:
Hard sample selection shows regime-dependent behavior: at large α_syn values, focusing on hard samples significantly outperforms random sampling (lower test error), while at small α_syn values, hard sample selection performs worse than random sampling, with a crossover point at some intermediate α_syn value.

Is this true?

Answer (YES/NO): YES